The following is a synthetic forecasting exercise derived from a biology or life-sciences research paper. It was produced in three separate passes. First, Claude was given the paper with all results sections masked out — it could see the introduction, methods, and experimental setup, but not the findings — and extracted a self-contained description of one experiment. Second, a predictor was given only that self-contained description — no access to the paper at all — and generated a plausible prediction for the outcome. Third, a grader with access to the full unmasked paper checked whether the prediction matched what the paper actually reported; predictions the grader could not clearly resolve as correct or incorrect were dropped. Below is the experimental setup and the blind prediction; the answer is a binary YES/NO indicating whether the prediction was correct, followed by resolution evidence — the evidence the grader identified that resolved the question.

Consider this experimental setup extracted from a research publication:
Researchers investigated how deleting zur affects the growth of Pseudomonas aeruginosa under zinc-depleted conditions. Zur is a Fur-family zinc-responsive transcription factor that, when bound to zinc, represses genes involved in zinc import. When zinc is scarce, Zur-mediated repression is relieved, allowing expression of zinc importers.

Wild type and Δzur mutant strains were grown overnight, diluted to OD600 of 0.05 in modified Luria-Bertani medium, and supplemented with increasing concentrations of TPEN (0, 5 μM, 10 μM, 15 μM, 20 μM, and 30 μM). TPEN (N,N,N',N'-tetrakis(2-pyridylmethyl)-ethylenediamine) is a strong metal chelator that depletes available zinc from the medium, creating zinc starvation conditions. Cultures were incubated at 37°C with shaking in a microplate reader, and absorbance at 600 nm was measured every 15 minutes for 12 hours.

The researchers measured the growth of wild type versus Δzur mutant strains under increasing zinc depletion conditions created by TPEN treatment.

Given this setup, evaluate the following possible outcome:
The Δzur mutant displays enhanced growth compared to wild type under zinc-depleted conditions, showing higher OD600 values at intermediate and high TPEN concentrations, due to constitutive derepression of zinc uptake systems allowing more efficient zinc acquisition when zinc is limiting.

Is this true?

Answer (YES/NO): NO